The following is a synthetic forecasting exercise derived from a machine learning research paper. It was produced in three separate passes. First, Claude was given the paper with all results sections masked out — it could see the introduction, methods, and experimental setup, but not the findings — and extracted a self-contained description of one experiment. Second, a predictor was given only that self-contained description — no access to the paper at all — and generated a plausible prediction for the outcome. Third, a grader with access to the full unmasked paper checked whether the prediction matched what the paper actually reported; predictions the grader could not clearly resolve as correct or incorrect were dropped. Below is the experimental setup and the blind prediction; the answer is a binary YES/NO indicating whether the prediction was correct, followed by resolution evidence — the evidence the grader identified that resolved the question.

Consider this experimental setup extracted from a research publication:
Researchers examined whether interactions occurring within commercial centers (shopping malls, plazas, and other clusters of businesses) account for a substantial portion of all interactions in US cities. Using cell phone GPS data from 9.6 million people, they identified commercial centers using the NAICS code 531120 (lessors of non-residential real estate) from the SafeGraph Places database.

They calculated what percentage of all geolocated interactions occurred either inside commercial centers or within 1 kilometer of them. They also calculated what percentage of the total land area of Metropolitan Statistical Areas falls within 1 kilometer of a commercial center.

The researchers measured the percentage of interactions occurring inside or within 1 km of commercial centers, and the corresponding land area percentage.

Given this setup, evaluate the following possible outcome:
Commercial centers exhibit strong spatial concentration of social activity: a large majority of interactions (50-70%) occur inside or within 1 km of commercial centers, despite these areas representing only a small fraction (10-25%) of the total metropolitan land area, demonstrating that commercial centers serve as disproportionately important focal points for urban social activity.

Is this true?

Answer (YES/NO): NO